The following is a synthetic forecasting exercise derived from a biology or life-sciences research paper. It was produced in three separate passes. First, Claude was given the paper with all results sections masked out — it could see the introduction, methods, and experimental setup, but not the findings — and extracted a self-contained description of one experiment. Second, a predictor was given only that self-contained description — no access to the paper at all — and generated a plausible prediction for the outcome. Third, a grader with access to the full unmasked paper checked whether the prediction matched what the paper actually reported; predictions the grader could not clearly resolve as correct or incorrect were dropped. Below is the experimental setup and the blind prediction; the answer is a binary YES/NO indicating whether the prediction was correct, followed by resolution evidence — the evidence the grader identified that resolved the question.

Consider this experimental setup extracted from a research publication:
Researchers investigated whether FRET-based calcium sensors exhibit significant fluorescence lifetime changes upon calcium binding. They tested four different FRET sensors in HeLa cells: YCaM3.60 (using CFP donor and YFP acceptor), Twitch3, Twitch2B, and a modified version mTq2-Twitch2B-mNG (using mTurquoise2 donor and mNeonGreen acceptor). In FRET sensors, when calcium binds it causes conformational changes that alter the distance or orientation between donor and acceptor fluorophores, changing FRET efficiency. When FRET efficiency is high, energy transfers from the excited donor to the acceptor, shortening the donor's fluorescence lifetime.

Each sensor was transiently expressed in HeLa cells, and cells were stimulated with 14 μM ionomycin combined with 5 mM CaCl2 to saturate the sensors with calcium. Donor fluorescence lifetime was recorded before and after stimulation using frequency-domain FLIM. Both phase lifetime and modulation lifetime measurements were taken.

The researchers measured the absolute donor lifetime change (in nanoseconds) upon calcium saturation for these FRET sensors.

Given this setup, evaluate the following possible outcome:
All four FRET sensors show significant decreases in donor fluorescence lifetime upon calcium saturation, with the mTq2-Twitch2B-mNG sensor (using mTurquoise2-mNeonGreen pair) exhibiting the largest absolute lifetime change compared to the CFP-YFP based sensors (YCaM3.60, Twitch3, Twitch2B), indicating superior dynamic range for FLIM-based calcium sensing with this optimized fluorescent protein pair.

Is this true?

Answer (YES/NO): NO